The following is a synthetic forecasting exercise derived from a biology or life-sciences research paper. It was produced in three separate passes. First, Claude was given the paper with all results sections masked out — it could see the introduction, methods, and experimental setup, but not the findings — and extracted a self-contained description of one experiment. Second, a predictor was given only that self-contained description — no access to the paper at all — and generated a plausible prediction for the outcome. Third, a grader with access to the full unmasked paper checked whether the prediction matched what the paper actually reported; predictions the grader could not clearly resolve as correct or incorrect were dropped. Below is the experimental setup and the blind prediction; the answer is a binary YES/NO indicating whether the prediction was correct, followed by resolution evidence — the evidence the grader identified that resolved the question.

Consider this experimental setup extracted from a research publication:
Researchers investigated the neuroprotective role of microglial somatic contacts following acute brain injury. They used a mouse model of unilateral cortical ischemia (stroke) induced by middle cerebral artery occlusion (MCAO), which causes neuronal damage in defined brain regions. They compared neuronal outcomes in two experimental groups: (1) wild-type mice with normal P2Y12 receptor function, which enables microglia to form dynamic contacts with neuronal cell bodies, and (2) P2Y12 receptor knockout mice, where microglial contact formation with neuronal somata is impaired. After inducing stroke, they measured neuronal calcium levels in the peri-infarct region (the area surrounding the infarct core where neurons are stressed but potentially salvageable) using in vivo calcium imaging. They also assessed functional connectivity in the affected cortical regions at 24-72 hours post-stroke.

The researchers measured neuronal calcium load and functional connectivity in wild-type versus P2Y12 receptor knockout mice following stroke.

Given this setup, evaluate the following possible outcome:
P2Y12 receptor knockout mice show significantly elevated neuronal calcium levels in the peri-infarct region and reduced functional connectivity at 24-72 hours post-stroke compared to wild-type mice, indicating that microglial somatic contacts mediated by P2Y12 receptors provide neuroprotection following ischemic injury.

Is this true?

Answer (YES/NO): NO